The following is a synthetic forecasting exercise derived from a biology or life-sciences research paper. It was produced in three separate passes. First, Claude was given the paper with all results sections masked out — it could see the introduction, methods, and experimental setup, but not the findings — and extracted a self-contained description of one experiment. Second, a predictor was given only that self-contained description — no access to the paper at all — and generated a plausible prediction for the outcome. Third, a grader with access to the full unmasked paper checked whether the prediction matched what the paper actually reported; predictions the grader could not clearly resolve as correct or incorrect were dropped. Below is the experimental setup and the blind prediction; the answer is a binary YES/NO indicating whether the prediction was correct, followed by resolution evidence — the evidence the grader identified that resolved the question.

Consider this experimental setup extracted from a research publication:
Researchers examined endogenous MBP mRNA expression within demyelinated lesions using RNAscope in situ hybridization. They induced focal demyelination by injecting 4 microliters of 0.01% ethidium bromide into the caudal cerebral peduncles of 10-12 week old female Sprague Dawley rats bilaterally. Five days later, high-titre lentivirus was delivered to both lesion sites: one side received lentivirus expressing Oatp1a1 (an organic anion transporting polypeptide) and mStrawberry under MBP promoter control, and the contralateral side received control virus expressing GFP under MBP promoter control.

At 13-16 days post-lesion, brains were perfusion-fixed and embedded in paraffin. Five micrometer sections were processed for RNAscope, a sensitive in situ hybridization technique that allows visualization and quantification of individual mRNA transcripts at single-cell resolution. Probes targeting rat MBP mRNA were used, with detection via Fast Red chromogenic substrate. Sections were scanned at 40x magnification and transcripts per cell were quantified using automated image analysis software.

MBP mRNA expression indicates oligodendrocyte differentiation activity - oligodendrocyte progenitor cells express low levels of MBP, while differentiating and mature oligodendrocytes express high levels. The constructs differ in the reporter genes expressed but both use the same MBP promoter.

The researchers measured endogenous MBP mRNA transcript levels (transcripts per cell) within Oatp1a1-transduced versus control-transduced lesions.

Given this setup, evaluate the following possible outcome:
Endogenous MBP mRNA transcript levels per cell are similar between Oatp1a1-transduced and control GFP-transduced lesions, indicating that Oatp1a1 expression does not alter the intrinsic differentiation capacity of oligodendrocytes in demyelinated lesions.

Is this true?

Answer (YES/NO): YES